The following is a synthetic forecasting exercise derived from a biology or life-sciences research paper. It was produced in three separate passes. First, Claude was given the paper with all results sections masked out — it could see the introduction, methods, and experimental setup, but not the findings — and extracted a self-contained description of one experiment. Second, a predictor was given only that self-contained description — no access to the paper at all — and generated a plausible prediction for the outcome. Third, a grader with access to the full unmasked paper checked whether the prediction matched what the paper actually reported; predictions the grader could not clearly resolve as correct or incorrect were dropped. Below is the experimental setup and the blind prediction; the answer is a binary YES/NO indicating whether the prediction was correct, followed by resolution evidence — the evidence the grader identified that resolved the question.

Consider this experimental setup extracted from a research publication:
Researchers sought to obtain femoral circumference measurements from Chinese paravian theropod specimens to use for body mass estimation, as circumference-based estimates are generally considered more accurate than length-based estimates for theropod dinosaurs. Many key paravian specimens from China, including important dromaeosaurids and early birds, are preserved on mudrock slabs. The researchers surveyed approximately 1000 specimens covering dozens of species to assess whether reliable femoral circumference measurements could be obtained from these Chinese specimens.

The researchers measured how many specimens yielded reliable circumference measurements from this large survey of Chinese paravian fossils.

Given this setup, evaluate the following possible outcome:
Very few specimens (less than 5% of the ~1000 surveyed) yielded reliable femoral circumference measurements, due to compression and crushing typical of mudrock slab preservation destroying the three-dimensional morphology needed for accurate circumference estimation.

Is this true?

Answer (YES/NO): YES